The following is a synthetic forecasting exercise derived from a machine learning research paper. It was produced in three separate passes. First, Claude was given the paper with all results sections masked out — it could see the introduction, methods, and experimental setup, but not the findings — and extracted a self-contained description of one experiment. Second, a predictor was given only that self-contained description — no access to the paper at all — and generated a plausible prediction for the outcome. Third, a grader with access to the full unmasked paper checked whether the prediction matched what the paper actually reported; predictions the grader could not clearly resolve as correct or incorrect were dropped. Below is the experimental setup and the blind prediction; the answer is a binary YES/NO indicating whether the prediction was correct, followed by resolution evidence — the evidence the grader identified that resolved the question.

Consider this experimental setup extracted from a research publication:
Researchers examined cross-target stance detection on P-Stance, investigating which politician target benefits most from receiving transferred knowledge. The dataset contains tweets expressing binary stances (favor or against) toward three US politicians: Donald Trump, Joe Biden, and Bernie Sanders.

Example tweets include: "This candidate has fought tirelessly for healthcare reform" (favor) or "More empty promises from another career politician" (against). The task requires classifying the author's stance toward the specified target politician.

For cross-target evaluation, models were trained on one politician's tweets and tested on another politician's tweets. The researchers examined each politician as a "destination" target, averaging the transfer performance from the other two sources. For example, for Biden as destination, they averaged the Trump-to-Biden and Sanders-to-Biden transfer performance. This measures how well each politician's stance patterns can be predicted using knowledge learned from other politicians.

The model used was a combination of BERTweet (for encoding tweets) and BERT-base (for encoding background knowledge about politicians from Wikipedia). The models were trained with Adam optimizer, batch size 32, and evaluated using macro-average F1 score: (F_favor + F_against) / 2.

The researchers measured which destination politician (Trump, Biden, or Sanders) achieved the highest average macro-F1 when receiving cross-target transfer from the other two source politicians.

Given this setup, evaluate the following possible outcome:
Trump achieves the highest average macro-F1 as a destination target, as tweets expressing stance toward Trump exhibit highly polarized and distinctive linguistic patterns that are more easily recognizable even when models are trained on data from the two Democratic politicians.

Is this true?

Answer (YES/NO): NO